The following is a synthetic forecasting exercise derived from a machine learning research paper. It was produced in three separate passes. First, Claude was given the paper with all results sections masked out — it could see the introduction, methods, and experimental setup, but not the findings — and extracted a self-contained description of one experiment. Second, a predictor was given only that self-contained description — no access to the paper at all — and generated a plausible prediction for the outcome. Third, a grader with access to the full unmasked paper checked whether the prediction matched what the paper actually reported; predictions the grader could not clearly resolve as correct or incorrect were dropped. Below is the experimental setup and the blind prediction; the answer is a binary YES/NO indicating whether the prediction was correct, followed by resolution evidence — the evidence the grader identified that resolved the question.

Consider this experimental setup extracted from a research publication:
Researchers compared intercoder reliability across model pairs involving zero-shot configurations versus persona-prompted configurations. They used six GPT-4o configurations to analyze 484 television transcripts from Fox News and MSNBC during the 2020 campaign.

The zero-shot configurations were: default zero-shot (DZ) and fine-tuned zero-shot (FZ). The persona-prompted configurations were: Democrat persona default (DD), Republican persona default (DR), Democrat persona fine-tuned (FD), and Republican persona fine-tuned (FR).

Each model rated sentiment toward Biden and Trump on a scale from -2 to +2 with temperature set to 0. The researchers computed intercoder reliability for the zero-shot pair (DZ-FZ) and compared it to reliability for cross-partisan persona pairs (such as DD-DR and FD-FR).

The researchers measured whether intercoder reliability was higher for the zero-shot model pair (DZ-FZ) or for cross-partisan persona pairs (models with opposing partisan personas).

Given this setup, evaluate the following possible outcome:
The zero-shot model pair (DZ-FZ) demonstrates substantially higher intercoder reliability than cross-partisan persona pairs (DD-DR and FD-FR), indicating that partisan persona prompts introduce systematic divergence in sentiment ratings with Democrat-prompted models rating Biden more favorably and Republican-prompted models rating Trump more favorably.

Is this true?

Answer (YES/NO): YES